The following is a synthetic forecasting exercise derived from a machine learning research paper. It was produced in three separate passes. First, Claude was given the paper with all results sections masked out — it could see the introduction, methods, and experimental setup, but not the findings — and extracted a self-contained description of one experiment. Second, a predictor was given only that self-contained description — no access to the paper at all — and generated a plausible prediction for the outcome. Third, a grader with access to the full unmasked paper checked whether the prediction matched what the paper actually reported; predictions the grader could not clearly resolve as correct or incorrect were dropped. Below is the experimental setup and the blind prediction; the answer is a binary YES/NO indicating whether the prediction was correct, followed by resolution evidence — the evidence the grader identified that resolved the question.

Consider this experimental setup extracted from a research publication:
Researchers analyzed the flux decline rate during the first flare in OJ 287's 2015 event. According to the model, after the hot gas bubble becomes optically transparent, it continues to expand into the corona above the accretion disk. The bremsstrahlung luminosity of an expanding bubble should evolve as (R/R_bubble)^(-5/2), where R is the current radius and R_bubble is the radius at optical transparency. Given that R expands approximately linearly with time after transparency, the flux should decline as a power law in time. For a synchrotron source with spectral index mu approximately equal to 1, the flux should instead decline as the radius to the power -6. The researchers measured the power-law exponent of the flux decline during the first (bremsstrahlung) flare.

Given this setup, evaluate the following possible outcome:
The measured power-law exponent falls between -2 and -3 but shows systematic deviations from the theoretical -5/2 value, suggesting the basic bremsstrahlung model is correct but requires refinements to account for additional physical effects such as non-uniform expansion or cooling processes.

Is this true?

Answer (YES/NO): NO